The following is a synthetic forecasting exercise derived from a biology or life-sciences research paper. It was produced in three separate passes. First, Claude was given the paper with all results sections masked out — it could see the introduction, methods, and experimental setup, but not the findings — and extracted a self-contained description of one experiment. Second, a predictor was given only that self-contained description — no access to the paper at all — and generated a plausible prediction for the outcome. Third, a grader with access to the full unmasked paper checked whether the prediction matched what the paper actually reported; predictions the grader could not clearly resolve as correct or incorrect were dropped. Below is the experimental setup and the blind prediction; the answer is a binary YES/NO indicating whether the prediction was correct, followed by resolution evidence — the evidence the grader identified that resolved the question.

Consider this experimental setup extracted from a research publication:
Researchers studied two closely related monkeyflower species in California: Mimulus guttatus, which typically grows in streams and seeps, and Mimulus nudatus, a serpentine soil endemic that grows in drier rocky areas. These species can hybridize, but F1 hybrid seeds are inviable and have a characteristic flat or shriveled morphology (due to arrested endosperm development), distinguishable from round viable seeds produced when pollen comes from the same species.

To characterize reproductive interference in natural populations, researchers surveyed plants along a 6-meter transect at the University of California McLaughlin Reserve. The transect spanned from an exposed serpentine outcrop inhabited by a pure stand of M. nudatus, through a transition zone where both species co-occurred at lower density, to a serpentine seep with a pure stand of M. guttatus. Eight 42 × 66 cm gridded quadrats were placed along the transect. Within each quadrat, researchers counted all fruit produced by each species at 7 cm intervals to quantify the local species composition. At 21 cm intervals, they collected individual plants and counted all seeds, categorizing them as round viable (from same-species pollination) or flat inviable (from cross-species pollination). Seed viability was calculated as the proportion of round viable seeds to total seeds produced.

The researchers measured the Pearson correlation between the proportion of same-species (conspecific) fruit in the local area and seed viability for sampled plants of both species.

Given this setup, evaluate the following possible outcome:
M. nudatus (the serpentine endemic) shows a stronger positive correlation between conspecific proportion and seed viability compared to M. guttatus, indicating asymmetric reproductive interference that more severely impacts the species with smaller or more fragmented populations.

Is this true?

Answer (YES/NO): NO